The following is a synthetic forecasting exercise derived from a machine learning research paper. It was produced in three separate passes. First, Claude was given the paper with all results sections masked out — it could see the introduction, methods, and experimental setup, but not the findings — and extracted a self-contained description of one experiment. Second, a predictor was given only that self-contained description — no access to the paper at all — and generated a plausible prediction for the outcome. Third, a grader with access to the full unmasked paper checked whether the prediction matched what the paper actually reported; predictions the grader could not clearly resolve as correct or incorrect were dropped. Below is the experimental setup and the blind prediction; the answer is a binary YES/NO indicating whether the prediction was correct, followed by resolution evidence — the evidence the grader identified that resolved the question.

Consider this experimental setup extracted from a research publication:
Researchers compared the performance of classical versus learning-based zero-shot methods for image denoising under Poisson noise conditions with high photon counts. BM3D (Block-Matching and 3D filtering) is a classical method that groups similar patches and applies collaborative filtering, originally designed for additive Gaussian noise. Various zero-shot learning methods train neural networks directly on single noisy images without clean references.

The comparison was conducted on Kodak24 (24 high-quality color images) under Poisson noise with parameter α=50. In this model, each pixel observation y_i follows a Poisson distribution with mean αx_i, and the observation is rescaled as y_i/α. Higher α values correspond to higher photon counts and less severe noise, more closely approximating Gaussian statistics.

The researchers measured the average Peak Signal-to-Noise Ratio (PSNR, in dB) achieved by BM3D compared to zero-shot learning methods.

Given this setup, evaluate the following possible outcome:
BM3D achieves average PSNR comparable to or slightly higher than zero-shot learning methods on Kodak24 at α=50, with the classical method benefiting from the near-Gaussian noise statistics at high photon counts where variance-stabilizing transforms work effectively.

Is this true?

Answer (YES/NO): NO